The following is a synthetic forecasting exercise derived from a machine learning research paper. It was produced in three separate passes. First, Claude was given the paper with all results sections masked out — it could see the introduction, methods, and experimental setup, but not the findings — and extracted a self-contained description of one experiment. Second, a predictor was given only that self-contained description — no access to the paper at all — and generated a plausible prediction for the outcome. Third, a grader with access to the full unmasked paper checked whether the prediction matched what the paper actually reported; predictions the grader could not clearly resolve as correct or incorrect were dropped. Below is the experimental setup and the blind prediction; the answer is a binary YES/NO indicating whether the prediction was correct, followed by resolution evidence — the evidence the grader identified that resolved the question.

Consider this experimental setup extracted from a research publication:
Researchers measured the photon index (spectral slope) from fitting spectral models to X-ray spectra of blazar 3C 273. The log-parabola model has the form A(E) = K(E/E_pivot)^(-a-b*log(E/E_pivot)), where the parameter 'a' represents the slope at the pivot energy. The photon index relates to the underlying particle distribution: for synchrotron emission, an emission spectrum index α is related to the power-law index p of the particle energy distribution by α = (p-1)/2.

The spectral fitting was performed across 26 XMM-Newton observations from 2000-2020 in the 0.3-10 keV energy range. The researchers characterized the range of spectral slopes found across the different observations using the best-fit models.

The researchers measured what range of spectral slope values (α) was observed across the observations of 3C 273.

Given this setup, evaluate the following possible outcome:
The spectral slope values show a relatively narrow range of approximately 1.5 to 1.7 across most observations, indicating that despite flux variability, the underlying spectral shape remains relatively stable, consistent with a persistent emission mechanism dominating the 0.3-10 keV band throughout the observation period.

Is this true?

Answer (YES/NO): NO